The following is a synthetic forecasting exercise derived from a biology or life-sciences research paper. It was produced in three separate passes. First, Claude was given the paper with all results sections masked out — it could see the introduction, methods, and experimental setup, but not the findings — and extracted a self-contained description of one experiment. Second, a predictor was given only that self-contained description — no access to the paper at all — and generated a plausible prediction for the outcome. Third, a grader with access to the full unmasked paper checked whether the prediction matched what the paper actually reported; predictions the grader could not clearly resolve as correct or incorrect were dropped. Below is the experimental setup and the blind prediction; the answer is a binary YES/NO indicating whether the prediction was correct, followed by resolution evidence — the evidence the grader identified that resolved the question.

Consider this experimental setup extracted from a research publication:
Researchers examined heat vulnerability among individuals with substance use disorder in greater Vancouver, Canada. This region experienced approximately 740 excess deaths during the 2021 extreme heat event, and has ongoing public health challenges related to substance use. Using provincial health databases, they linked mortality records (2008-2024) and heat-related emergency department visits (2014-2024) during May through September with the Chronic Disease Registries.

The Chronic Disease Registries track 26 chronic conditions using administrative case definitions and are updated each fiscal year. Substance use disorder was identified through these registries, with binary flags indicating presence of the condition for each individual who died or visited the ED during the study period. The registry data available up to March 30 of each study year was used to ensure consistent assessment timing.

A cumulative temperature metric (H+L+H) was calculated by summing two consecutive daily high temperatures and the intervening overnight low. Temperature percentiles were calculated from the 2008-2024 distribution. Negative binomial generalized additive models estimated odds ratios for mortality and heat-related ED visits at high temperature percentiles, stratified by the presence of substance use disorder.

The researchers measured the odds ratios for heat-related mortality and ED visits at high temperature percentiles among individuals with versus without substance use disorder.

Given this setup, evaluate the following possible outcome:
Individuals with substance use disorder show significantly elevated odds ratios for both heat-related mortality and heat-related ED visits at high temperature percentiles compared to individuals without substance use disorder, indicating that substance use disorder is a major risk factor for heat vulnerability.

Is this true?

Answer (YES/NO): YES